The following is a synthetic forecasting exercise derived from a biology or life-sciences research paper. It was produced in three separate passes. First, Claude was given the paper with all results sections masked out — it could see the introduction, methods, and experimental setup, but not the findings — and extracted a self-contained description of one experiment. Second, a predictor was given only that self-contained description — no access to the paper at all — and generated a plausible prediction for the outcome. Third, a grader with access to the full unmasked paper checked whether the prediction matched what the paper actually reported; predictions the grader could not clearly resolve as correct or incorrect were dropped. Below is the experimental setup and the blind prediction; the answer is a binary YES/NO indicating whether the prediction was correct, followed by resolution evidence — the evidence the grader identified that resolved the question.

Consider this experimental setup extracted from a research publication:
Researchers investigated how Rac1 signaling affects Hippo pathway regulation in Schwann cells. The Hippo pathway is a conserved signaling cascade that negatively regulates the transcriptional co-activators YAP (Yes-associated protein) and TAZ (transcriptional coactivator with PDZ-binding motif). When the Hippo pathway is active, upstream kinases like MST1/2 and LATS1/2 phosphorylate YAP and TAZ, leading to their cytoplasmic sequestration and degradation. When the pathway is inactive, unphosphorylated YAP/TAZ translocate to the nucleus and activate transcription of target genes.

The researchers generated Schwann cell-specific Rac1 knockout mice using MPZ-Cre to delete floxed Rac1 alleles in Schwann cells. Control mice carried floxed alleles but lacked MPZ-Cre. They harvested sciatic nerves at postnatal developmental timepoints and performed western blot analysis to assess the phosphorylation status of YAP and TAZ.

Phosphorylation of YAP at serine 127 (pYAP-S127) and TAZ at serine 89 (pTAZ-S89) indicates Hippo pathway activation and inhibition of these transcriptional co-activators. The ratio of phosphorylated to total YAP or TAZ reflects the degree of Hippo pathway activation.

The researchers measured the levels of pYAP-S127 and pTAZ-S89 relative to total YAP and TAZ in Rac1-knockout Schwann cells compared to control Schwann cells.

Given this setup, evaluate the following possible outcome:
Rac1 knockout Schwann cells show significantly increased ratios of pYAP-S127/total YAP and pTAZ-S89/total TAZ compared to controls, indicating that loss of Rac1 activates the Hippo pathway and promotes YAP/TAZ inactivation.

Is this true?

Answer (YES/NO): YES